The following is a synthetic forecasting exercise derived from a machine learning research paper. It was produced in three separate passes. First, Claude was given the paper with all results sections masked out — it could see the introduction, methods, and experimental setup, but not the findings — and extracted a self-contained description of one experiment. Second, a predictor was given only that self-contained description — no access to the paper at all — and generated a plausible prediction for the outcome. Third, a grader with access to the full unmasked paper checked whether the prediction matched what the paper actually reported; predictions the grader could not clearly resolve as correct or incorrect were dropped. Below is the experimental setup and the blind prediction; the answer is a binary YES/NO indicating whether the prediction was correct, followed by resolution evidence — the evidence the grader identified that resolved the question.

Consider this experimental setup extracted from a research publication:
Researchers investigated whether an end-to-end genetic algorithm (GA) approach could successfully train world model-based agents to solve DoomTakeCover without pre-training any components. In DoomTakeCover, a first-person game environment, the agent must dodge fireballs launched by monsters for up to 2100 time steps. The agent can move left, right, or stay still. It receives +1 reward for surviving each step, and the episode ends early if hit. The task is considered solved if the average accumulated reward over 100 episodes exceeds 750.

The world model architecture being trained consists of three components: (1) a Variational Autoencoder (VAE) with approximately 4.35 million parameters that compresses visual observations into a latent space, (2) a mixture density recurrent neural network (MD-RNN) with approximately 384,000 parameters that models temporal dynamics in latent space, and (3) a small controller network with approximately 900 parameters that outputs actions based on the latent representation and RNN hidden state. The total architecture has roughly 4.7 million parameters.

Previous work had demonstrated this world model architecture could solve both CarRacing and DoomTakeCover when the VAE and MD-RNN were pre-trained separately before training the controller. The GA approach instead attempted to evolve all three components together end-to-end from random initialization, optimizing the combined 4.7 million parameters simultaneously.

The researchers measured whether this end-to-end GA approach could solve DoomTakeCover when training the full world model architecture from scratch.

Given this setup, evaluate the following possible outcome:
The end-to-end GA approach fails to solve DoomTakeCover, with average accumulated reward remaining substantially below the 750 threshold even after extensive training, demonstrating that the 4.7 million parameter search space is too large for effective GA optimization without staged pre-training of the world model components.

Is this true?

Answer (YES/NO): NO